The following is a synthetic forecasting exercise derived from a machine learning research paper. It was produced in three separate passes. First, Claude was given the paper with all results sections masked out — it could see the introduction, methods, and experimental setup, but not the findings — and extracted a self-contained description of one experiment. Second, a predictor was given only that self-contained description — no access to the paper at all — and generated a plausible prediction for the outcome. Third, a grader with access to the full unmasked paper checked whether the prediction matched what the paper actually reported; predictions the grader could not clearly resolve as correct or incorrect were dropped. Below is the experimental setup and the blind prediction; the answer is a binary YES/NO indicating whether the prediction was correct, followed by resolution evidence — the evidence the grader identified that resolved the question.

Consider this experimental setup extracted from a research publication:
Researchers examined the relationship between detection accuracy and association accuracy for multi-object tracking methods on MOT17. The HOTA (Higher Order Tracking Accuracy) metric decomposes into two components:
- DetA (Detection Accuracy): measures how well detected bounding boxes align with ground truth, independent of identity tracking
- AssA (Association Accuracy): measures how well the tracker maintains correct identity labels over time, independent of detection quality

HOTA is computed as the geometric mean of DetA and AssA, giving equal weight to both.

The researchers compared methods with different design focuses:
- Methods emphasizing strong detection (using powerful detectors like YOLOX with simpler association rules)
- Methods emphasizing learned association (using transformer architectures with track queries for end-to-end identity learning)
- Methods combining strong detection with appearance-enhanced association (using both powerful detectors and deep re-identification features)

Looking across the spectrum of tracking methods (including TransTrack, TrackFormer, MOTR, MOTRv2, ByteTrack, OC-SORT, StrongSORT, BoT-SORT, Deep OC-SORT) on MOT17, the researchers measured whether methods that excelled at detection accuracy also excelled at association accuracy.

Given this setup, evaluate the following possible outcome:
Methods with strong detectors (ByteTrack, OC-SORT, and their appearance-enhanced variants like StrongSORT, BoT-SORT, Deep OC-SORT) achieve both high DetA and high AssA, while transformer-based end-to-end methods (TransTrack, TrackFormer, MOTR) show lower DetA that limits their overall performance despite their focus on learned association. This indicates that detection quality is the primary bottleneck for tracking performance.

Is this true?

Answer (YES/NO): NO